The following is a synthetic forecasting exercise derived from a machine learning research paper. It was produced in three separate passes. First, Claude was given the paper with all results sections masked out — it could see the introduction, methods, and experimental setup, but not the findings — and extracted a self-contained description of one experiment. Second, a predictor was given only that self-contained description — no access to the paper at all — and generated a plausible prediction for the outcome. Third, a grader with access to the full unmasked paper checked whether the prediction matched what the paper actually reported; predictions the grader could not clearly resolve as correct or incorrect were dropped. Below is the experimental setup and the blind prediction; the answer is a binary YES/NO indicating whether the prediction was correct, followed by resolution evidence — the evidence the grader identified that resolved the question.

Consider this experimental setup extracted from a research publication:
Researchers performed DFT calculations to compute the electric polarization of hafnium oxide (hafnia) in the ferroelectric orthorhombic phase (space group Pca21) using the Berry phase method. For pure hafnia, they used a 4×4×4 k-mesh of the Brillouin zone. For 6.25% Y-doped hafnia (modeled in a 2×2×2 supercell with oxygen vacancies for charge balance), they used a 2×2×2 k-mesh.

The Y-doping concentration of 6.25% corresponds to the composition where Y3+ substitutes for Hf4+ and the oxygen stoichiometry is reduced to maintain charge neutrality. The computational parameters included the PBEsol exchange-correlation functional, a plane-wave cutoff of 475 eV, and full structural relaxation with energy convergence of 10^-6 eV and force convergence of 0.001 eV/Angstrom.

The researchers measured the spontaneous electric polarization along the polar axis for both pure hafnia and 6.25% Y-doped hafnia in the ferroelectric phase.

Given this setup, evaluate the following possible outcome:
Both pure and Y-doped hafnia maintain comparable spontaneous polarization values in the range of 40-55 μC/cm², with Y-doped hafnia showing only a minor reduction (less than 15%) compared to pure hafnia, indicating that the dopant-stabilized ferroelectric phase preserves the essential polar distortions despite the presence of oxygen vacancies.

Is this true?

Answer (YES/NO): NO